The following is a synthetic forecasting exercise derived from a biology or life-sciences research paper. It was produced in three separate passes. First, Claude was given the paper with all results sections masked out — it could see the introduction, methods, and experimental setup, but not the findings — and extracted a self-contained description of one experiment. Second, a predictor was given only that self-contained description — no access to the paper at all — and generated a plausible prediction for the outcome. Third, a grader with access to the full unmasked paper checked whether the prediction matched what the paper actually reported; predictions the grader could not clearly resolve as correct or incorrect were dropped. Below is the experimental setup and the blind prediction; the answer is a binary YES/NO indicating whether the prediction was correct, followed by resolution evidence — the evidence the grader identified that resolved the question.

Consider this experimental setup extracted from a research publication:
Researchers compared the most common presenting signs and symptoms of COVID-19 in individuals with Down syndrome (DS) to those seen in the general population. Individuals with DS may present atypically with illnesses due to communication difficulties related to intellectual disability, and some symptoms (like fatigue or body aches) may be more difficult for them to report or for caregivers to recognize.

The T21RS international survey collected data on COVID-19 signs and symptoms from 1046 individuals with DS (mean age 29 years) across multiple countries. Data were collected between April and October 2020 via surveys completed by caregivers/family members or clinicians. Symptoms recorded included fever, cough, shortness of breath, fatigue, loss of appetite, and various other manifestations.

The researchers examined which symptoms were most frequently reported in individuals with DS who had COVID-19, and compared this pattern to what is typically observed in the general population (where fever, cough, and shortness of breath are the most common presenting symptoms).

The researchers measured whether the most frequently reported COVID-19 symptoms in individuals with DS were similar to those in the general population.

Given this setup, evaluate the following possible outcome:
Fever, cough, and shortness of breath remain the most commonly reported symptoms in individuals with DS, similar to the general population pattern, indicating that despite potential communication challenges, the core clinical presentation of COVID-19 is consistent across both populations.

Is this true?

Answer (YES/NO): YES